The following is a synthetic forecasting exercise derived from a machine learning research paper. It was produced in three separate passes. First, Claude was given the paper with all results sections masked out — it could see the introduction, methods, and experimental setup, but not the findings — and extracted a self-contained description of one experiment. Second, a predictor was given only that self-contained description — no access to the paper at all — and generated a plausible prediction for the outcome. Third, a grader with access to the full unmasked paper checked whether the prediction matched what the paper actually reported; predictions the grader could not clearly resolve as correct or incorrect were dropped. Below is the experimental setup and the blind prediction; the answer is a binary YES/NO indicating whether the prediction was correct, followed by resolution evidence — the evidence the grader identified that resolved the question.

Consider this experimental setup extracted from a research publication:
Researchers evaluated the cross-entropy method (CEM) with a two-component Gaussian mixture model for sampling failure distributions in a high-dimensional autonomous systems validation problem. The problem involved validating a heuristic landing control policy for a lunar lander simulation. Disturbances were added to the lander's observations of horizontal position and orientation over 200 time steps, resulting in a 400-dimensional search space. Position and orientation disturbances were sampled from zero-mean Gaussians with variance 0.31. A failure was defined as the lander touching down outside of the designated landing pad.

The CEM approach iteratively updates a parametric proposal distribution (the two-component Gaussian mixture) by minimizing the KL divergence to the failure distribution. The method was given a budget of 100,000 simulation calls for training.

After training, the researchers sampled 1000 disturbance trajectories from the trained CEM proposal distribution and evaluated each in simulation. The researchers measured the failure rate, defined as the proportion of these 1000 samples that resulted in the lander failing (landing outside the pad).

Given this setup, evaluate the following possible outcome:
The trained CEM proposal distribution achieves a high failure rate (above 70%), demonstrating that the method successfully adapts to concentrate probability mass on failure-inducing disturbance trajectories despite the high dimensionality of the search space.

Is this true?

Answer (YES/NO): NO